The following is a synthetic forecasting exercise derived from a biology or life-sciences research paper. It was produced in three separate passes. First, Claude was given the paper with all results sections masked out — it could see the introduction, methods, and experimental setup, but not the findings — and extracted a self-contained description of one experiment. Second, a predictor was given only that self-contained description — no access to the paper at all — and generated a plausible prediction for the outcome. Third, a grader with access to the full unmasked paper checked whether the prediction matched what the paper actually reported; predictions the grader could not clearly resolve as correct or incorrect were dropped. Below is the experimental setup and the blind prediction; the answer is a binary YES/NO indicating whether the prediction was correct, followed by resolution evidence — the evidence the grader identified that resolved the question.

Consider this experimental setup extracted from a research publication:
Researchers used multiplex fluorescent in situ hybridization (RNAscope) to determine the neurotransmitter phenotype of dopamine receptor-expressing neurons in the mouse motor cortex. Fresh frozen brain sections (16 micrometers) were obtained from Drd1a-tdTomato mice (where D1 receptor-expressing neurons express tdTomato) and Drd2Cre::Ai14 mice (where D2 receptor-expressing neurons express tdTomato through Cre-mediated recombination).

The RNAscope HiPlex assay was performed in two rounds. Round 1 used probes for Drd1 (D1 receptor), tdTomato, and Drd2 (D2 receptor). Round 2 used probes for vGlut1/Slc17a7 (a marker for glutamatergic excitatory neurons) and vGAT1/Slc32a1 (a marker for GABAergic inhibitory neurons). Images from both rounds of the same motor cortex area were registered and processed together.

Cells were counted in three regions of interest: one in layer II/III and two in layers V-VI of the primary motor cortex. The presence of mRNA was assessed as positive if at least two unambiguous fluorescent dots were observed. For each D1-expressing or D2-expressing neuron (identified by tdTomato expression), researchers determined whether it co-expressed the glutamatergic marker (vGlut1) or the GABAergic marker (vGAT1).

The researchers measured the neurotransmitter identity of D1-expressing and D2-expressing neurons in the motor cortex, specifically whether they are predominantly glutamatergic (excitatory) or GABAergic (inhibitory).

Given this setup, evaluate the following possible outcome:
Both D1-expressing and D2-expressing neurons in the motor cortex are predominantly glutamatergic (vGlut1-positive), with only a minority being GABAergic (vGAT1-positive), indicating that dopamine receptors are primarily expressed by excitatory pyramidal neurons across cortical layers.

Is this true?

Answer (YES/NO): NO